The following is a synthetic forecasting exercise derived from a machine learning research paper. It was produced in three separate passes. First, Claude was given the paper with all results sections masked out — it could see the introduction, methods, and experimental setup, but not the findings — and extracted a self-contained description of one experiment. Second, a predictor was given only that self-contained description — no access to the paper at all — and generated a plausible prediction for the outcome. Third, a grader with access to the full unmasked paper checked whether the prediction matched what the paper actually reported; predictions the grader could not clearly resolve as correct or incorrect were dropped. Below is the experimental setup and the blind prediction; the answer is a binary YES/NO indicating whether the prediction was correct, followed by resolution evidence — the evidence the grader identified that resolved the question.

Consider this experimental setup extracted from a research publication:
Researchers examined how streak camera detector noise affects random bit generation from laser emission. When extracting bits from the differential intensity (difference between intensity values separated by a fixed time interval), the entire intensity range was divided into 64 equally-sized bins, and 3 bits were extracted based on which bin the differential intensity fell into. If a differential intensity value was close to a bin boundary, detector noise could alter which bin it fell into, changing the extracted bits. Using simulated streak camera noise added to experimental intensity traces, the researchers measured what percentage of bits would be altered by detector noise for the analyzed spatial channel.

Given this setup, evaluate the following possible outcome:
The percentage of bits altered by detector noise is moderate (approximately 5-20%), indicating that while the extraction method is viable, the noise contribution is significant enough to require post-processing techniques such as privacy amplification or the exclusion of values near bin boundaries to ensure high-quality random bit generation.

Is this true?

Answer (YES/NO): NO